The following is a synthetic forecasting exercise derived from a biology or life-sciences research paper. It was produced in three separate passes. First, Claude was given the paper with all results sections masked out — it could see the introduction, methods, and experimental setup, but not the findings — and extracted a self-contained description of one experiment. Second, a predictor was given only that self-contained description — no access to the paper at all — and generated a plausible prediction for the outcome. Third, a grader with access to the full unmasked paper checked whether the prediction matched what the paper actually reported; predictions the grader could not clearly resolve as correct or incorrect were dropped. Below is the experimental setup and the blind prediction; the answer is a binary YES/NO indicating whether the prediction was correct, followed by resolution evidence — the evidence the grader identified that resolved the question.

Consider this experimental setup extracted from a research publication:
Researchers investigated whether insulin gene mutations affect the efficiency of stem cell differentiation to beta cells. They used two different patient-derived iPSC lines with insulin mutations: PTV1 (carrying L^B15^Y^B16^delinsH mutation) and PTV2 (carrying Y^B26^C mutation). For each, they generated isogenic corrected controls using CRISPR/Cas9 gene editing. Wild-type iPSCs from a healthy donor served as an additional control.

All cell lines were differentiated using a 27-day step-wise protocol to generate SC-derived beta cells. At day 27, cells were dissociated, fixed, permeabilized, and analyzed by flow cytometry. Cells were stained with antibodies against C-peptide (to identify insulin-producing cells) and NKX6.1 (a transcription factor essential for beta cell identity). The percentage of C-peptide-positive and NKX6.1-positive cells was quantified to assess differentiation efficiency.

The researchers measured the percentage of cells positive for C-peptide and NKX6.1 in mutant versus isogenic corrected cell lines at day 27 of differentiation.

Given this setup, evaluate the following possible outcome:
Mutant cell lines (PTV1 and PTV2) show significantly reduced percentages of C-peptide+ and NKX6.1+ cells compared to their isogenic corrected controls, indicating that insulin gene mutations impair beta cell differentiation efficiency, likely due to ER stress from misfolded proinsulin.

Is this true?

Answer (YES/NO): NO